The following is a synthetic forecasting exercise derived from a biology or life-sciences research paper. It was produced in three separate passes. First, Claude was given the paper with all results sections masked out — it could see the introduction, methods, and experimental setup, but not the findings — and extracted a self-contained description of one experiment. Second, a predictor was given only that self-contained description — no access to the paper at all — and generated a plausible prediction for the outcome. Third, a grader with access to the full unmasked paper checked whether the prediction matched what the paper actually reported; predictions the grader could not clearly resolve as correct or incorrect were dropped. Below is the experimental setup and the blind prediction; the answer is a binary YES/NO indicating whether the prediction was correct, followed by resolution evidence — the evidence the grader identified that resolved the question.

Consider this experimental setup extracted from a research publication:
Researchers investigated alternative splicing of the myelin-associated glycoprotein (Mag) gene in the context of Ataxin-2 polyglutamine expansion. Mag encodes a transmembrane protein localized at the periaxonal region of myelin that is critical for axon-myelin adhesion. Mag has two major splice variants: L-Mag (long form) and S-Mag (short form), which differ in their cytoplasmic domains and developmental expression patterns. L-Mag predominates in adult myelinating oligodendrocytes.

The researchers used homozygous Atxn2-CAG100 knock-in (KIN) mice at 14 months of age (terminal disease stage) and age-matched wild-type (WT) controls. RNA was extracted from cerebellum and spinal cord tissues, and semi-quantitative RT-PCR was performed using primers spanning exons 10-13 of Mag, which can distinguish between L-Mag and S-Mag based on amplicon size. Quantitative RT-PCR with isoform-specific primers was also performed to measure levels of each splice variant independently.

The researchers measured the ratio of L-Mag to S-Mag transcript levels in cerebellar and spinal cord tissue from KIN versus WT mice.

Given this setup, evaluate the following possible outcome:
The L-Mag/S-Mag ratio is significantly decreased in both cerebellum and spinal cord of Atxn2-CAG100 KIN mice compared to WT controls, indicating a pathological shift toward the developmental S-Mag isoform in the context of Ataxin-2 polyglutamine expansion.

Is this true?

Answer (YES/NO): YES